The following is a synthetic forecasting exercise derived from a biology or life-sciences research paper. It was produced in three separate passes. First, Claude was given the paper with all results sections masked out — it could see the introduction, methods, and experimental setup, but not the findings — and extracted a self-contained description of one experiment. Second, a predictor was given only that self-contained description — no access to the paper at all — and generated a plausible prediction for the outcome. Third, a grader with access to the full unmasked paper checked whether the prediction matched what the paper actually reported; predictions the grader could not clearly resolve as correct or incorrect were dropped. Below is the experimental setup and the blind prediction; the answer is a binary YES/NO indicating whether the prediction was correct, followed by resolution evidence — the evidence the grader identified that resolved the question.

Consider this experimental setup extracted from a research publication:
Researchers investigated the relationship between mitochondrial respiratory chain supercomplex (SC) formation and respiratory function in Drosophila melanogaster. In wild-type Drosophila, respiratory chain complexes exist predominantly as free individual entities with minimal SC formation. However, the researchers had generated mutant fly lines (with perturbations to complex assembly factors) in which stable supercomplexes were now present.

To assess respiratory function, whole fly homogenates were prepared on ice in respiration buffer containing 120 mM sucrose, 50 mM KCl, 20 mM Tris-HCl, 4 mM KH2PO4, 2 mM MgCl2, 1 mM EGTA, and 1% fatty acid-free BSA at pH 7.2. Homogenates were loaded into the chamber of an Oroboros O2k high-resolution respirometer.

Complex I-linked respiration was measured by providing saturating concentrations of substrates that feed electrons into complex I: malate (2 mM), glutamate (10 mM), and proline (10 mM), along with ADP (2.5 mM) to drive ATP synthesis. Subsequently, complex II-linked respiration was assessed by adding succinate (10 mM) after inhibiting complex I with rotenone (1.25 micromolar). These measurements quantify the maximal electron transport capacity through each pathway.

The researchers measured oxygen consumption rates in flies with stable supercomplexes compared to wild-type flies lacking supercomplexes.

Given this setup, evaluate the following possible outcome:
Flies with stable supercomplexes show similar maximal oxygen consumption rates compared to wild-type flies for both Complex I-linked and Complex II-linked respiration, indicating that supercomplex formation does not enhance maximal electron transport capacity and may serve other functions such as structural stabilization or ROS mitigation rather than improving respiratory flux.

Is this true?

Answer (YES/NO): YES